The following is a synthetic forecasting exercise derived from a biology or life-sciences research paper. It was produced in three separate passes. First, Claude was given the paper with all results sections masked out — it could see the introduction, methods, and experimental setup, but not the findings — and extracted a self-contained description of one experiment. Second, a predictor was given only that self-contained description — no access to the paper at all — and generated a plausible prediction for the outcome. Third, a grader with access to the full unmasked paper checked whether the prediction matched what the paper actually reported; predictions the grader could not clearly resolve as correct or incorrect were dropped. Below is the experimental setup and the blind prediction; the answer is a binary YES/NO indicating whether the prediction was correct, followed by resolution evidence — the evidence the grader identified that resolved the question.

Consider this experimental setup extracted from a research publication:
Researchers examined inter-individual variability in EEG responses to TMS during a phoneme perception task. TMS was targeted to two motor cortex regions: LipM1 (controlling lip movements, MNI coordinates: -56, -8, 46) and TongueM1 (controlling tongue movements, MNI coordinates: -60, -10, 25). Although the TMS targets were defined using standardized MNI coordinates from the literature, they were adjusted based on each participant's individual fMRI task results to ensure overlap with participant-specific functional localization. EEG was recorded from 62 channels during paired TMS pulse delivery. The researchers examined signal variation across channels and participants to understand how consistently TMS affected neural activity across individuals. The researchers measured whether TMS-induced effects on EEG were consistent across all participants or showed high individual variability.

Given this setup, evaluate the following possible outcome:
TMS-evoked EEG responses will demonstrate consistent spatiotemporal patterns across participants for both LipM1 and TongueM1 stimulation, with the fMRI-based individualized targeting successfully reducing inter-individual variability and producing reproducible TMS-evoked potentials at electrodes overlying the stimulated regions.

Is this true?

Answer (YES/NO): NO